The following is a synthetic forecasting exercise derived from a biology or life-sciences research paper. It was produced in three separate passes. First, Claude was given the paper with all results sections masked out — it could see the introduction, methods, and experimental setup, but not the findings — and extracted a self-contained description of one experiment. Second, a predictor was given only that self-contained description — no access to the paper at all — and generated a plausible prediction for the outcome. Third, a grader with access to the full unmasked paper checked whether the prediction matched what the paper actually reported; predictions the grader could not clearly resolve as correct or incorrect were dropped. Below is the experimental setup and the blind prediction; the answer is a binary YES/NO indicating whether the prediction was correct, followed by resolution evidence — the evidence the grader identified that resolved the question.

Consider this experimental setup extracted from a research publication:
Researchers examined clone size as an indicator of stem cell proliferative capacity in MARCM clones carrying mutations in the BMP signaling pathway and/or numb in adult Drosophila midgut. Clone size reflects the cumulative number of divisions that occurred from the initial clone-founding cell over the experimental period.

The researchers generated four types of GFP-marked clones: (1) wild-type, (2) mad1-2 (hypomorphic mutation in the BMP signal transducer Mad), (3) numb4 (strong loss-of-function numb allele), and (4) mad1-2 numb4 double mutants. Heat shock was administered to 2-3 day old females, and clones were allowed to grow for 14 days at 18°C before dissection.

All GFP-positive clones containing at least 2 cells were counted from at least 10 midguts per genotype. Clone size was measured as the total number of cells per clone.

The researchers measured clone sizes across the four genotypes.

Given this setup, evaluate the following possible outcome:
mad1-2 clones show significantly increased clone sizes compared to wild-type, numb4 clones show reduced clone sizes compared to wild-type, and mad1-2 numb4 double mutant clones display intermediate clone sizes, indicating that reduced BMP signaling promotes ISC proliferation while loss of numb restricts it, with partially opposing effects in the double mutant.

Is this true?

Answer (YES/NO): NO